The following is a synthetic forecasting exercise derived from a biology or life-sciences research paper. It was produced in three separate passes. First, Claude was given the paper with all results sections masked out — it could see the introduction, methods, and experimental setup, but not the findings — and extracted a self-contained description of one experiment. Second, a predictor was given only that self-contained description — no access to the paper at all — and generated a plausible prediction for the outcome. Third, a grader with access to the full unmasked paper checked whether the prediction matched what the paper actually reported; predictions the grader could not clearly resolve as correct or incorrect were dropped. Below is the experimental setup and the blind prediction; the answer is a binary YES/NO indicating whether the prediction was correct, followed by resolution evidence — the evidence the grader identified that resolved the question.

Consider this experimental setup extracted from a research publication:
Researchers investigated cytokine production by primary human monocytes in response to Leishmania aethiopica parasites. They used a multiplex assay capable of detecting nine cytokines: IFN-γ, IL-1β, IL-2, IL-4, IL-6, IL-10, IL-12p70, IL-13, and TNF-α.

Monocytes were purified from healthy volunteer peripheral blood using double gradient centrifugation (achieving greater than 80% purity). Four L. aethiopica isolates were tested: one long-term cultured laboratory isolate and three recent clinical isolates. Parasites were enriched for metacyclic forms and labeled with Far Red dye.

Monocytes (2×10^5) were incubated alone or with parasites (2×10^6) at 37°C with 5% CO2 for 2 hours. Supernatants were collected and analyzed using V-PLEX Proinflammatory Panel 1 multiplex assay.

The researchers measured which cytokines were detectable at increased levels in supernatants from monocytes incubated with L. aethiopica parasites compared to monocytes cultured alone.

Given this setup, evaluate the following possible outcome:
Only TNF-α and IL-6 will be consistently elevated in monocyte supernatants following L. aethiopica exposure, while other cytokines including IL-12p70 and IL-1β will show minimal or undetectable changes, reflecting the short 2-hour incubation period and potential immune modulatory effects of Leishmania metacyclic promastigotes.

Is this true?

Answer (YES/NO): NO